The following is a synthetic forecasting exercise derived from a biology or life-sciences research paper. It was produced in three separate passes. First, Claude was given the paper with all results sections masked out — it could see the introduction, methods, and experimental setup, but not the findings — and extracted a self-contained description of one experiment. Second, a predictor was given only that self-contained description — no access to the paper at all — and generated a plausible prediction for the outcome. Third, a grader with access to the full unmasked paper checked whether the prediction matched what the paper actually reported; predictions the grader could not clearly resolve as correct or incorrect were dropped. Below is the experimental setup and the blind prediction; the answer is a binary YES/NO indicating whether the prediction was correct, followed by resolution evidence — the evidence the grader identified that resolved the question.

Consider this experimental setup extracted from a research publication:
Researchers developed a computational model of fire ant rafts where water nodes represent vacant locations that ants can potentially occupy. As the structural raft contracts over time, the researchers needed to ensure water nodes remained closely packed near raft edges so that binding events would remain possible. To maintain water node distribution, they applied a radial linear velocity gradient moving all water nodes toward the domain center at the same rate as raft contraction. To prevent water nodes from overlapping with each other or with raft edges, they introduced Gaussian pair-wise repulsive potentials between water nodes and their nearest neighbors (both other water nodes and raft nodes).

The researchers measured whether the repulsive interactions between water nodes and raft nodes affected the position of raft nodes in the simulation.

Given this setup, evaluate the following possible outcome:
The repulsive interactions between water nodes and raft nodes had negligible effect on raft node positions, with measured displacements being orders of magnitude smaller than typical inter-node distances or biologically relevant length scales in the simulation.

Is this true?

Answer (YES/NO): NO